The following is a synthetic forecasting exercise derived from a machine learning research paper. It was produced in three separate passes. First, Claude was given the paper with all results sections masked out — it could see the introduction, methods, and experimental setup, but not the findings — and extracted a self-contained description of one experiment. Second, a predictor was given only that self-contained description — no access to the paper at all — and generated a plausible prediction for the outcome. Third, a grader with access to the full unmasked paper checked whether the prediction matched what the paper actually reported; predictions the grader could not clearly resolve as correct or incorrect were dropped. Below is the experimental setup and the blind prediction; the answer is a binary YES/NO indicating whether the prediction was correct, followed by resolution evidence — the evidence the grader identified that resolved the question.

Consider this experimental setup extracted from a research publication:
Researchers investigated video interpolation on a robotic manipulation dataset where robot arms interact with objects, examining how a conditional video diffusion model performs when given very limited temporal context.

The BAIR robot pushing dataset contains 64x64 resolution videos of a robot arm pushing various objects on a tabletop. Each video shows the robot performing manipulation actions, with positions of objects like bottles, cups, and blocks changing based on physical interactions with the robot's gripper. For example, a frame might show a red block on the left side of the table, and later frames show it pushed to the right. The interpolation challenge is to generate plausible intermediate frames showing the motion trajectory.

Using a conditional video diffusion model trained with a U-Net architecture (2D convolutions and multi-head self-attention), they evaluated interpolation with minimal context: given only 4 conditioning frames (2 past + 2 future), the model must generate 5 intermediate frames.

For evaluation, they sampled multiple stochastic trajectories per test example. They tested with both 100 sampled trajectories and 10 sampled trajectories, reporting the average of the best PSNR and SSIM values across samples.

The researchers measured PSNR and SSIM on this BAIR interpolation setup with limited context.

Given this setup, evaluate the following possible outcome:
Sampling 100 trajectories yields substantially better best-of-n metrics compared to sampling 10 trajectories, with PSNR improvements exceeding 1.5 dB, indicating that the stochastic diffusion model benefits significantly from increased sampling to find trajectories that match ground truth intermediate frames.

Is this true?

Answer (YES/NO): YES